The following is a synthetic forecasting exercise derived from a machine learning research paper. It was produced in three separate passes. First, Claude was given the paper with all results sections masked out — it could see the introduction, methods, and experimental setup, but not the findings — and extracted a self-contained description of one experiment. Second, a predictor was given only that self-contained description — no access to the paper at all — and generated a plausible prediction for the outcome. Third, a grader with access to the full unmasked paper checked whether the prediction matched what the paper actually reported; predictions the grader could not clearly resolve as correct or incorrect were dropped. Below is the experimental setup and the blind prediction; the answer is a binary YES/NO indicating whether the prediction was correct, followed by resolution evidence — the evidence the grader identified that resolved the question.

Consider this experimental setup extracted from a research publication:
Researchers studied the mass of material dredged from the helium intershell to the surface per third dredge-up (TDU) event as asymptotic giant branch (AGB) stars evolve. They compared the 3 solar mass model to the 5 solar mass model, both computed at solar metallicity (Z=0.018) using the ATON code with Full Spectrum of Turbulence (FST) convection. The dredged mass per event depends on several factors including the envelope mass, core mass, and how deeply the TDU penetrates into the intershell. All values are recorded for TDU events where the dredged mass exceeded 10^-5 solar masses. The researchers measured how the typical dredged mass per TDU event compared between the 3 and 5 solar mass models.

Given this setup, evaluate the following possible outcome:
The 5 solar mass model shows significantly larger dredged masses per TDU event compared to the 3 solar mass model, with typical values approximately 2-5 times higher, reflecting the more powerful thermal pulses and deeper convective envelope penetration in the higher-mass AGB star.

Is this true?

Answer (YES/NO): NO